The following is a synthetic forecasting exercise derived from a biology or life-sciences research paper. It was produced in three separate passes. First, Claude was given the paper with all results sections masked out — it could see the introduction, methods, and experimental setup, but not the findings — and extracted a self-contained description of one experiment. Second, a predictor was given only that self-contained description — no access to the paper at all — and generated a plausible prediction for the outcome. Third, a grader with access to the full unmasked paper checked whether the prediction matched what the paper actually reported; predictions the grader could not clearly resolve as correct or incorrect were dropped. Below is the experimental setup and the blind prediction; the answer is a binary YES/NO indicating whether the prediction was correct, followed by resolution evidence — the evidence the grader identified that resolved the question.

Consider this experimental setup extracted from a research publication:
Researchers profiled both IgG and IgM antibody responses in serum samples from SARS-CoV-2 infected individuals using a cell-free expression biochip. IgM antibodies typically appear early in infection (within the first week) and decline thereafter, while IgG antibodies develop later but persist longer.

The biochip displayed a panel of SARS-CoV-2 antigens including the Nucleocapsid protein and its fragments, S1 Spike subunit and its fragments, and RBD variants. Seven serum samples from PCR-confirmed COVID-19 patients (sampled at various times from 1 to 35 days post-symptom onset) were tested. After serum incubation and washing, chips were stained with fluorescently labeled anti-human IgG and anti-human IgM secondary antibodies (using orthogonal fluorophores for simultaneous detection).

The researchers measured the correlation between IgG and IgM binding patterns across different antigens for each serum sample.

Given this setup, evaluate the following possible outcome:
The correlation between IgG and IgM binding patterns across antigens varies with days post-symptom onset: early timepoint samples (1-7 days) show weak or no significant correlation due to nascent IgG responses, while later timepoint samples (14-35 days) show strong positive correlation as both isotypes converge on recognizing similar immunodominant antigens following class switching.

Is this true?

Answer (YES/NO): NO